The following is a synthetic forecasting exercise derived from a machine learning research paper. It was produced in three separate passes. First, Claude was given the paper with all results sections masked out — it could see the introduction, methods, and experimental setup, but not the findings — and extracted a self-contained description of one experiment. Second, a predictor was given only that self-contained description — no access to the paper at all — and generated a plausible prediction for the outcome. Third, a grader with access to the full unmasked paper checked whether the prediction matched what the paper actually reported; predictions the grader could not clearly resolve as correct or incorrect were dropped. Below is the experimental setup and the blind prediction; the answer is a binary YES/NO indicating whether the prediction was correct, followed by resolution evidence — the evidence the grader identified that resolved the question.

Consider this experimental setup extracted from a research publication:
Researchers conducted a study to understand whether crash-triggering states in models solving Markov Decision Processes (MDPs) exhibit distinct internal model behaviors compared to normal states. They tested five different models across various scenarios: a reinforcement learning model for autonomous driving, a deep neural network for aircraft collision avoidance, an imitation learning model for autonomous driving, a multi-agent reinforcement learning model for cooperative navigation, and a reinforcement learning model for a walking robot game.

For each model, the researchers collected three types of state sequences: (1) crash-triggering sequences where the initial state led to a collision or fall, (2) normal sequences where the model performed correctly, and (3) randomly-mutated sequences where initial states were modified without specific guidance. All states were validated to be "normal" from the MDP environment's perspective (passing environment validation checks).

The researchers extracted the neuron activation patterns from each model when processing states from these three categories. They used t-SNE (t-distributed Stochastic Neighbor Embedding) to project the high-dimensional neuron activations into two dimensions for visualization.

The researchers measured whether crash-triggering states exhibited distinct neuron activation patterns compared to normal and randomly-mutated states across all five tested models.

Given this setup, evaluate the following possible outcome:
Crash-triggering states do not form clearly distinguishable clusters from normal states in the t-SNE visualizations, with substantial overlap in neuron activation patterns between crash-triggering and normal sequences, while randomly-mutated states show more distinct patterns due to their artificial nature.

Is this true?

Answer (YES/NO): NO